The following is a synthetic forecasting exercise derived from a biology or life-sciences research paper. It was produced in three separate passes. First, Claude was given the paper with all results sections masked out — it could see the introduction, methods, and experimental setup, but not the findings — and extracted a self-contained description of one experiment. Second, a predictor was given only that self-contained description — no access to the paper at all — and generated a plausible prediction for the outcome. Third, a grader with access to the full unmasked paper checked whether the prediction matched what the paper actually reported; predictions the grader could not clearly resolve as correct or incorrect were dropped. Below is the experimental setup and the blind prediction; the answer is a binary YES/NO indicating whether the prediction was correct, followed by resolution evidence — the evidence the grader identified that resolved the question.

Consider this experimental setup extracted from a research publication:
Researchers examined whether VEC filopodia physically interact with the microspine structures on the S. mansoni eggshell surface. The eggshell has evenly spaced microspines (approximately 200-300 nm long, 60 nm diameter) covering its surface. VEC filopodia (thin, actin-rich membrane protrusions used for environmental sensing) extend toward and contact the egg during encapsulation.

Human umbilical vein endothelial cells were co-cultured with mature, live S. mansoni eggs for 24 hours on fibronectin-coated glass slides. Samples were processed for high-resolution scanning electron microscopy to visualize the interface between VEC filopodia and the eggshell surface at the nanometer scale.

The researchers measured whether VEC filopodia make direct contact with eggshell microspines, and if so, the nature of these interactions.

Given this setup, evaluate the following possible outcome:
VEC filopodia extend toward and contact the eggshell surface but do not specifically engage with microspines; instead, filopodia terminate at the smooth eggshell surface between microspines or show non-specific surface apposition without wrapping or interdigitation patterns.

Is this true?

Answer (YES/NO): NO